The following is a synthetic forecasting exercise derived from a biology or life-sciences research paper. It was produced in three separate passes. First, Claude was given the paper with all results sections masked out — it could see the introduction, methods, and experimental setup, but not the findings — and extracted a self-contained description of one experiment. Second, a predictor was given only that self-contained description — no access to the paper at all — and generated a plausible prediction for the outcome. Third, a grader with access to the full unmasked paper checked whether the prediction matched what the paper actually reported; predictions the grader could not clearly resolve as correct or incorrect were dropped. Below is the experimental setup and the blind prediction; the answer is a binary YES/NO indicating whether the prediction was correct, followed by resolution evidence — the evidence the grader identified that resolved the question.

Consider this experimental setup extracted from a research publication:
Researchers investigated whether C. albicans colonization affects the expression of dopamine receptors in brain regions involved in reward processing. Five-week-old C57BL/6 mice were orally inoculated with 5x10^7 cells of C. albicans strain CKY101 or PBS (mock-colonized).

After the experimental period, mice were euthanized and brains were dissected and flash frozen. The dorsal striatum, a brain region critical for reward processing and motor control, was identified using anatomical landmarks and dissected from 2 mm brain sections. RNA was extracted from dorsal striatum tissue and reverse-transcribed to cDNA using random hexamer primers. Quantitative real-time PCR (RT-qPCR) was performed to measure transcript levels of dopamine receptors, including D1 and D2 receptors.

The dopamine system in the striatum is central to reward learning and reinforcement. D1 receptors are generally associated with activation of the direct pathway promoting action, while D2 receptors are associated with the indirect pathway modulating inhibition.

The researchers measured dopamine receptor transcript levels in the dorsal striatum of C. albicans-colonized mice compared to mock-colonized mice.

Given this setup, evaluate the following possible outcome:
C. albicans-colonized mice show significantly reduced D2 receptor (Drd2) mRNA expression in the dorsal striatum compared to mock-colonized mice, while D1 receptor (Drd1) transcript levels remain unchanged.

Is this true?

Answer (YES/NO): NO